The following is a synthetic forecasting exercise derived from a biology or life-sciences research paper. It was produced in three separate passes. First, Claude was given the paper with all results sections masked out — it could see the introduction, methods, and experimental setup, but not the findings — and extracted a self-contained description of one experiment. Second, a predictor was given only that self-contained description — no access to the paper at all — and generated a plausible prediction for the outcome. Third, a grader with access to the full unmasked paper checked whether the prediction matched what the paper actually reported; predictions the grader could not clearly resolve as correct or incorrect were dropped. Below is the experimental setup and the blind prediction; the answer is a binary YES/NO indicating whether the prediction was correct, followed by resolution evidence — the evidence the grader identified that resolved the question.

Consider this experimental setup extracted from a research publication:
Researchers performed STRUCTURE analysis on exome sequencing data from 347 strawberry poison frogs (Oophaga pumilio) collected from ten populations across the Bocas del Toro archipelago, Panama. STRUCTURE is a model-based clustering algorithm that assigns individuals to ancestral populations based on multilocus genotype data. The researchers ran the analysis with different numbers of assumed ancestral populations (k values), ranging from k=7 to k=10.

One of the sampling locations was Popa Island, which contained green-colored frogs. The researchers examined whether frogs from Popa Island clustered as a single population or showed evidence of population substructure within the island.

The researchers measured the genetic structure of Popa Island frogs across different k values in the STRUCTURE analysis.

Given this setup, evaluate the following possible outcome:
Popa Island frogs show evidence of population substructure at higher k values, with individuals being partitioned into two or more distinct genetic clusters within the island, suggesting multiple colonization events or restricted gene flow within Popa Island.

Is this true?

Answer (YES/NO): NO